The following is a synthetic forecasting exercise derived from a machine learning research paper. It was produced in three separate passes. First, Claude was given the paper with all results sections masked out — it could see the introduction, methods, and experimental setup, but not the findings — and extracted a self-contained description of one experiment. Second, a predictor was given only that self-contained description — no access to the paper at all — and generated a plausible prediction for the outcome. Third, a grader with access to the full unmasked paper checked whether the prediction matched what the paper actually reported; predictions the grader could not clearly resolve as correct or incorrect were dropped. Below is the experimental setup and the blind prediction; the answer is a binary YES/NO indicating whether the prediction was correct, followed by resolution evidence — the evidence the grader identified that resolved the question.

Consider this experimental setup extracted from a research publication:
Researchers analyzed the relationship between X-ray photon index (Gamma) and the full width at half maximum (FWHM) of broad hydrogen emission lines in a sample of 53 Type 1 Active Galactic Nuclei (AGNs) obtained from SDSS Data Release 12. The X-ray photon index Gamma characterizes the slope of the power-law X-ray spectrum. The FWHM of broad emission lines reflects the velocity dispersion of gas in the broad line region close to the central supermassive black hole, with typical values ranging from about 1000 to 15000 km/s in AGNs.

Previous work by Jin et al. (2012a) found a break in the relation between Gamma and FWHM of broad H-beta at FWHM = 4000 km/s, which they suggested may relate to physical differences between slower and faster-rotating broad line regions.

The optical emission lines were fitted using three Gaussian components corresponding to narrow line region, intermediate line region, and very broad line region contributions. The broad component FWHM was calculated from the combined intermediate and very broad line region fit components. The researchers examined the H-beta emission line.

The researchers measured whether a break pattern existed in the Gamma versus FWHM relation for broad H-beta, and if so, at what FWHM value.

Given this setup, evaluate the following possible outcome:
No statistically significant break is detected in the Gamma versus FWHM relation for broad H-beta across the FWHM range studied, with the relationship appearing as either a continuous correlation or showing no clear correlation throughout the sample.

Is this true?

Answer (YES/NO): NO